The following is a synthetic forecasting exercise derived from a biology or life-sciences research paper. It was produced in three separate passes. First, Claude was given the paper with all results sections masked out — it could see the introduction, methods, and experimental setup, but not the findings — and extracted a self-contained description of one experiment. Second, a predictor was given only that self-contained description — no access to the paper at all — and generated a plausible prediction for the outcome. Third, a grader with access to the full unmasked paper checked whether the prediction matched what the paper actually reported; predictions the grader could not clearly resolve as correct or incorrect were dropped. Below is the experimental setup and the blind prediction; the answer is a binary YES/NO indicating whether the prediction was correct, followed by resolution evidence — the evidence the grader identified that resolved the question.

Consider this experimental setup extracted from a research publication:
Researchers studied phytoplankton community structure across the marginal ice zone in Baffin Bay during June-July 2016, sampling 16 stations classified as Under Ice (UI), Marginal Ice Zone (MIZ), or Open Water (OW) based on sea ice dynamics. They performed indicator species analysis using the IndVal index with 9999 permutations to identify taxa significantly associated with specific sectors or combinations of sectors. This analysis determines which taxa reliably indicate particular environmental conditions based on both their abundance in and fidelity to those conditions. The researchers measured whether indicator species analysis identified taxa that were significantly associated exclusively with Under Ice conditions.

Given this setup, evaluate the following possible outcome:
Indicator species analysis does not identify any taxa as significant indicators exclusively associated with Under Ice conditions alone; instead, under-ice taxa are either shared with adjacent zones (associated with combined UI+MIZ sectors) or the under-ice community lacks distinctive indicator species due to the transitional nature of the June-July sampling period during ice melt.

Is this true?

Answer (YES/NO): NO